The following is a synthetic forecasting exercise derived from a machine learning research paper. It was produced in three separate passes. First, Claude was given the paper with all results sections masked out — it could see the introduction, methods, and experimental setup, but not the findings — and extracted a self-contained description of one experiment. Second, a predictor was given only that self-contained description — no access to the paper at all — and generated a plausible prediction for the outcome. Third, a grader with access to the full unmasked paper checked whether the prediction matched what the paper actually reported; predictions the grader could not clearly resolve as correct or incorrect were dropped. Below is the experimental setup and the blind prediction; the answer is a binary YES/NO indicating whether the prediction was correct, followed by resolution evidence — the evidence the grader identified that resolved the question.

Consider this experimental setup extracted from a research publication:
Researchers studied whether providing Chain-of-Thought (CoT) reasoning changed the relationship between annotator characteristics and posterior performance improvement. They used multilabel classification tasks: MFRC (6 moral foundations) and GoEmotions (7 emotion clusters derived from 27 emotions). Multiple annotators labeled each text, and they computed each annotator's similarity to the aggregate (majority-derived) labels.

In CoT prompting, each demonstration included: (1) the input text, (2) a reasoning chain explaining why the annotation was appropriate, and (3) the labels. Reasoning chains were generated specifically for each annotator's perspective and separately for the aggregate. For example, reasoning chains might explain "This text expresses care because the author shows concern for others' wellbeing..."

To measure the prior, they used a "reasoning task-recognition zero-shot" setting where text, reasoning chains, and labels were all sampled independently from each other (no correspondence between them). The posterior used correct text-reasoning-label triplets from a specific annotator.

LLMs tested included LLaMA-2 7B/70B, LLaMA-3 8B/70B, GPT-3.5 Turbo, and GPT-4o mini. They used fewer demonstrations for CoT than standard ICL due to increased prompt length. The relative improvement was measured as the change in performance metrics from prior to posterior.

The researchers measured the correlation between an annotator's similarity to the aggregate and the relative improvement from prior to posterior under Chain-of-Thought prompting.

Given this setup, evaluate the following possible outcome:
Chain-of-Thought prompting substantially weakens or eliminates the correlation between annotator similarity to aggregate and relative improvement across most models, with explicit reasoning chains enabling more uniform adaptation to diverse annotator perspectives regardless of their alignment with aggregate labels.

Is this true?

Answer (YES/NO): NO